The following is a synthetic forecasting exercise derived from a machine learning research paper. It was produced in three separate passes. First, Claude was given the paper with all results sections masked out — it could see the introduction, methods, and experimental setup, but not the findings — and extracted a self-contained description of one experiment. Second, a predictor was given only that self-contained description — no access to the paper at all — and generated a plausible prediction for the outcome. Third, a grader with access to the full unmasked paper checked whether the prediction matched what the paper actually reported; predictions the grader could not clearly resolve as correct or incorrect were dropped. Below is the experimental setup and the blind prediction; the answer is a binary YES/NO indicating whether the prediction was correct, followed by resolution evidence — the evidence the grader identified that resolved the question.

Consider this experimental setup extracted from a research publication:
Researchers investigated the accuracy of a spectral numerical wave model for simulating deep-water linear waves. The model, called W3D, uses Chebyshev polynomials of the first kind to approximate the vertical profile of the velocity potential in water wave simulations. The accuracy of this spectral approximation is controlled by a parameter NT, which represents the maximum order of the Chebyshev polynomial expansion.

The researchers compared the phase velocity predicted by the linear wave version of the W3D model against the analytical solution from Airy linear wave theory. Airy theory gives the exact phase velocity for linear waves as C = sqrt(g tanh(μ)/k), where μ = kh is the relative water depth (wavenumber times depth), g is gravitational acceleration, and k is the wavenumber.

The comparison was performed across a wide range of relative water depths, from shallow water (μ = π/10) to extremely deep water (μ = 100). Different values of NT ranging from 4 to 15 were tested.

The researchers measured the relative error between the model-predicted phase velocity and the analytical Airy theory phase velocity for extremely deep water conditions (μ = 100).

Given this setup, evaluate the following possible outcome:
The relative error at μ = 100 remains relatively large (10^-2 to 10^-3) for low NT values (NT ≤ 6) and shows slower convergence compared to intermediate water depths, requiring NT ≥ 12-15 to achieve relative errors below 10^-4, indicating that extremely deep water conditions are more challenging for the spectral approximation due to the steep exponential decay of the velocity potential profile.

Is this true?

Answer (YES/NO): NO